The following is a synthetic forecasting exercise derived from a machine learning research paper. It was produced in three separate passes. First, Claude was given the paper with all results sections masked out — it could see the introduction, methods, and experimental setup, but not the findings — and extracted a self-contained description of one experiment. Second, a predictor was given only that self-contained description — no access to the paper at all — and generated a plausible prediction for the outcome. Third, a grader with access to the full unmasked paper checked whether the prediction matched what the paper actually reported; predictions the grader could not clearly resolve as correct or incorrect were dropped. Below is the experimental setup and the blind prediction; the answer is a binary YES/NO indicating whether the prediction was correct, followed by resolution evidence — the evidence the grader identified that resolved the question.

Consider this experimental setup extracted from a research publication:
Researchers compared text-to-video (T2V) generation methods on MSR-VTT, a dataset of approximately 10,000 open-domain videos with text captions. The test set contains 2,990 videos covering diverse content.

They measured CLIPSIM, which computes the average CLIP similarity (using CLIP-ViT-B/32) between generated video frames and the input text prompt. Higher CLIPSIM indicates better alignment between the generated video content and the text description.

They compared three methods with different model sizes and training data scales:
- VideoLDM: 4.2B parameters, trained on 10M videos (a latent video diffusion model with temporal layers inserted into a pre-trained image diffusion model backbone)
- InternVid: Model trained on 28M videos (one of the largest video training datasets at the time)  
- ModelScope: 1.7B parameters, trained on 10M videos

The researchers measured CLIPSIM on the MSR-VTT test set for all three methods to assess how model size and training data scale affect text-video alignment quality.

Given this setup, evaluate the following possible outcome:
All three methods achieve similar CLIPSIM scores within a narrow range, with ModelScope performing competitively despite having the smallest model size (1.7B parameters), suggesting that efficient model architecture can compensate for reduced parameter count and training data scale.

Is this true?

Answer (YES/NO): YES